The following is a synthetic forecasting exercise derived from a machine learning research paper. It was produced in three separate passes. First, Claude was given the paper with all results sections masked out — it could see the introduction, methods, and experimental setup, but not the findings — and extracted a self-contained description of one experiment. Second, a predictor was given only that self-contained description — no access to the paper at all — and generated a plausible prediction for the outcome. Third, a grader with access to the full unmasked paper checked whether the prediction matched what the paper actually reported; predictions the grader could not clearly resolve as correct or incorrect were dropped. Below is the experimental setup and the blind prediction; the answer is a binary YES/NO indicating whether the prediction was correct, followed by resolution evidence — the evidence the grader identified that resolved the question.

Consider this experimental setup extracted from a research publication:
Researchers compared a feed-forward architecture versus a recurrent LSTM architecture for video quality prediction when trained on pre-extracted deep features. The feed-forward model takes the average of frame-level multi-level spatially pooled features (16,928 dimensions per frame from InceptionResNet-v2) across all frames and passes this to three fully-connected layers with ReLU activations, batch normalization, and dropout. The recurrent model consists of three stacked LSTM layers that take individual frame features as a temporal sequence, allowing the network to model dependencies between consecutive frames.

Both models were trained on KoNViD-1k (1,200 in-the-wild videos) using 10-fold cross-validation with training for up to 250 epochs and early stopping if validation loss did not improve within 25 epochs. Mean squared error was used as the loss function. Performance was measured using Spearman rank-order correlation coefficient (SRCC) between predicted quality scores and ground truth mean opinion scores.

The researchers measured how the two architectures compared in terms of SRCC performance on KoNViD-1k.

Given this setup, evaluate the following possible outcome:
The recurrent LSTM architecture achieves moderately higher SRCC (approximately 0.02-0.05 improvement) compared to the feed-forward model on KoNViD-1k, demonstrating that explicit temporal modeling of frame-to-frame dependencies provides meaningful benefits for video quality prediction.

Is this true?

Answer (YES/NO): NO